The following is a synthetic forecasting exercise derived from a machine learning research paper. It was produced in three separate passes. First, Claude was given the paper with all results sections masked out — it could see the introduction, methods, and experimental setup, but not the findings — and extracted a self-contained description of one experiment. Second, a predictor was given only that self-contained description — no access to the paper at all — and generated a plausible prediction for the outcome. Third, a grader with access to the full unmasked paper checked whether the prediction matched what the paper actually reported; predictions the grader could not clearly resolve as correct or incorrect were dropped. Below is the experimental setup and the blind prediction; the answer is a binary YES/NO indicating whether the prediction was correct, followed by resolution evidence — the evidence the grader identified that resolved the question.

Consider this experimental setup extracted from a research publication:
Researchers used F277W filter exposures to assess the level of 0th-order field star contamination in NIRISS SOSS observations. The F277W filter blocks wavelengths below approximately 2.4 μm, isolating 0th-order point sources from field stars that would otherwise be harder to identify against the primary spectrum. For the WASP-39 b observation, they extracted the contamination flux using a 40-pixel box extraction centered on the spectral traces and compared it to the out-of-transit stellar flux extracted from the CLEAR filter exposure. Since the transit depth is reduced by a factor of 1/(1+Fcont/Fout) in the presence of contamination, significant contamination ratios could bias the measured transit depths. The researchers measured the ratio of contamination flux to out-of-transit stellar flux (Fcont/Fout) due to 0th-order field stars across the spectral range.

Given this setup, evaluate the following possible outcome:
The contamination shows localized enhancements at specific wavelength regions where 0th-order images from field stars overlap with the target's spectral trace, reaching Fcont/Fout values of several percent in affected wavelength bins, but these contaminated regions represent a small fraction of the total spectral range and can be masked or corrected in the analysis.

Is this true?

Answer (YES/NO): YES